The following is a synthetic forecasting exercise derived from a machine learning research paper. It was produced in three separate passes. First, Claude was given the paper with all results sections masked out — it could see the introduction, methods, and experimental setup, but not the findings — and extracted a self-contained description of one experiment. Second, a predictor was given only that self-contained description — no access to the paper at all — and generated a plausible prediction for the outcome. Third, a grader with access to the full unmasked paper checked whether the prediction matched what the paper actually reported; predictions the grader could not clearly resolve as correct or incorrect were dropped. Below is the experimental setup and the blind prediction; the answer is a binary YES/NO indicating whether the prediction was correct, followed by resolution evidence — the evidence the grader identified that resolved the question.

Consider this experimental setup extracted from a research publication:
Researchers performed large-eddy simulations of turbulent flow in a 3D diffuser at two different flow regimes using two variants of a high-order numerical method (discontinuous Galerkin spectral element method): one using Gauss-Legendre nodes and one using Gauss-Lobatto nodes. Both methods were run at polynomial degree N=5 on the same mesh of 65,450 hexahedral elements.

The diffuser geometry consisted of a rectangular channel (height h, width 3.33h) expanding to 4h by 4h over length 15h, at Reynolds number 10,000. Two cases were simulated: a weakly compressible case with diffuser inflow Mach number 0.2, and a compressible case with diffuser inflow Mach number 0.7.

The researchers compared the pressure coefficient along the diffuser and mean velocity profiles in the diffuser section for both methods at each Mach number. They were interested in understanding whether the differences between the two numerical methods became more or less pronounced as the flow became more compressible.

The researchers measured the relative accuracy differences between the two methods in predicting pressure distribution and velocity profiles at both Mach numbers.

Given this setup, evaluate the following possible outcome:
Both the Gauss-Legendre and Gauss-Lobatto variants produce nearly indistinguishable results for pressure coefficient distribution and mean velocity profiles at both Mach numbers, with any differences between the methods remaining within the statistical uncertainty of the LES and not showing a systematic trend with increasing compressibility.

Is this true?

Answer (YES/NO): NO